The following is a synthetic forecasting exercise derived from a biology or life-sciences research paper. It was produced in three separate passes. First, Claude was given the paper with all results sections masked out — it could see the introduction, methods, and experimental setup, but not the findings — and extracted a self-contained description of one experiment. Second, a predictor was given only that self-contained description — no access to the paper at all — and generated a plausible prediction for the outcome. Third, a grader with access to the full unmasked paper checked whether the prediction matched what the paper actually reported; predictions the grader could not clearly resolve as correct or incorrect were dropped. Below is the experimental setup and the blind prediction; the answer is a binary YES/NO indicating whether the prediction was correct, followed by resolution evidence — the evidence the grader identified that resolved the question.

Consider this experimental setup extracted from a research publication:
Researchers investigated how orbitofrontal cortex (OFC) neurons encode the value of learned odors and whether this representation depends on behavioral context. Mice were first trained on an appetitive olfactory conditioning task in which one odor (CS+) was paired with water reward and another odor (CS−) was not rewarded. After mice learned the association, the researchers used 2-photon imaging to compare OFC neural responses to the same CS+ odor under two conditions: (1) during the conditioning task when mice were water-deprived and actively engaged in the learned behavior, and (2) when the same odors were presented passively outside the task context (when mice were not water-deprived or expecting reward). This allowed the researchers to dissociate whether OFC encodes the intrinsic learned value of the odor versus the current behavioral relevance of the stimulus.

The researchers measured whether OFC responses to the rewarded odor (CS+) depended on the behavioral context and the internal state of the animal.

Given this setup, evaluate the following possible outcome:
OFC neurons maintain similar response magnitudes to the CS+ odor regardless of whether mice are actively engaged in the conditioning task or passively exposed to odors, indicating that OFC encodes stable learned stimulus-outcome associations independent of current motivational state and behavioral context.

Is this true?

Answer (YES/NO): NO